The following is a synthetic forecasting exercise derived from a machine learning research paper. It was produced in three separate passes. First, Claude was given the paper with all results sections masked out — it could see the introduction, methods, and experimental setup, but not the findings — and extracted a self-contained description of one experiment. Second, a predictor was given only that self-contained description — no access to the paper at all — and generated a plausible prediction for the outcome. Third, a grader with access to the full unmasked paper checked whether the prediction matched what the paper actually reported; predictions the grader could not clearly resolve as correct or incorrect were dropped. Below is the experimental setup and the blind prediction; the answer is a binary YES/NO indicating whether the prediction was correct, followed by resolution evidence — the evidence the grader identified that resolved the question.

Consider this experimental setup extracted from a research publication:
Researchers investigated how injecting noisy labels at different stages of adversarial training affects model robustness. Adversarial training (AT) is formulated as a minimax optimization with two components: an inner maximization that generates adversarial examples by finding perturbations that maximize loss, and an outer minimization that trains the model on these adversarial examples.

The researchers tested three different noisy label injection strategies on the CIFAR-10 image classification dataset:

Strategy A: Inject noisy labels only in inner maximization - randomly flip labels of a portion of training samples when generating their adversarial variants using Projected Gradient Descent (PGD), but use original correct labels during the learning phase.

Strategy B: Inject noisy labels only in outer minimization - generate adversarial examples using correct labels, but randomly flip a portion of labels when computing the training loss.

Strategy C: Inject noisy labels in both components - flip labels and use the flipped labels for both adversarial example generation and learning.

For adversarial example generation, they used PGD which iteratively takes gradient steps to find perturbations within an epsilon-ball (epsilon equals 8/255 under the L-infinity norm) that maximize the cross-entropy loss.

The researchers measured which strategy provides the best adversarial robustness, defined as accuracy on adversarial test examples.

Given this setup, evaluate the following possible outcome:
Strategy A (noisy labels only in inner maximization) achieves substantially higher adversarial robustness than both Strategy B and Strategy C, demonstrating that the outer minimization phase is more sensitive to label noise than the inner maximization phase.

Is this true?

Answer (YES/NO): NO